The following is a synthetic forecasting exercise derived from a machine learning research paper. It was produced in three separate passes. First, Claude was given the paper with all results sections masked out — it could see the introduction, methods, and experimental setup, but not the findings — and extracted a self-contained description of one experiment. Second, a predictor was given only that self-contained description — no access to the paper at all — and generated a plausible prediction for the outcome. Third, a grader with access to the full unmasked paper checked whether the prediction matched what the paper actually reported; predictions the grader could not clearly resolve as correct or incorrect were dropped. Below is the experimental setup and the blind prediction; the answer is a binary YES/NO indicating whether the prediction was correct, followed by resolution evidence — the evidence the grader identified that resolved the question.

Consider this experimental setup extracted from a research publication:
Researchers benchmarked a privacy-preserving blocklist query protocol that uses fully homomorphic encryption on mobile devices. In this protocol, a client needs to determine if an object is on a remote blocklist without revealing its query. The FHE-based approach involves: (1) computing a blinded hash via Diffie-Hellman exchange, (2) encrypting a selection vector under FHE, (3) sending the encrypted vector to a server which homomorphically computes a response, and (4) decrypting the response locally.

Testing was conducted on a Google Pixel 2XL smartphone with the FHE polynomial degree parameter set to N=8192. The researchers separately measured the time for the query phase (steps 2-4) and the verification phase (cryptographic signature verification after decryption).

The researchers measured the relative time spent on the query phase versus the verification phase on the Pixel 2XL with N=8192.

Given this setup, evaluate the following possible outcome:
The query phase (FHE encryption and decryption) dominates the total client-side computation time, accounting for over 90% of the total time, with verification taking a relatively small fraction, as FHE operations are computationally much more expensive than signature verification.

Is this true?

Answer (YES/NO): NO